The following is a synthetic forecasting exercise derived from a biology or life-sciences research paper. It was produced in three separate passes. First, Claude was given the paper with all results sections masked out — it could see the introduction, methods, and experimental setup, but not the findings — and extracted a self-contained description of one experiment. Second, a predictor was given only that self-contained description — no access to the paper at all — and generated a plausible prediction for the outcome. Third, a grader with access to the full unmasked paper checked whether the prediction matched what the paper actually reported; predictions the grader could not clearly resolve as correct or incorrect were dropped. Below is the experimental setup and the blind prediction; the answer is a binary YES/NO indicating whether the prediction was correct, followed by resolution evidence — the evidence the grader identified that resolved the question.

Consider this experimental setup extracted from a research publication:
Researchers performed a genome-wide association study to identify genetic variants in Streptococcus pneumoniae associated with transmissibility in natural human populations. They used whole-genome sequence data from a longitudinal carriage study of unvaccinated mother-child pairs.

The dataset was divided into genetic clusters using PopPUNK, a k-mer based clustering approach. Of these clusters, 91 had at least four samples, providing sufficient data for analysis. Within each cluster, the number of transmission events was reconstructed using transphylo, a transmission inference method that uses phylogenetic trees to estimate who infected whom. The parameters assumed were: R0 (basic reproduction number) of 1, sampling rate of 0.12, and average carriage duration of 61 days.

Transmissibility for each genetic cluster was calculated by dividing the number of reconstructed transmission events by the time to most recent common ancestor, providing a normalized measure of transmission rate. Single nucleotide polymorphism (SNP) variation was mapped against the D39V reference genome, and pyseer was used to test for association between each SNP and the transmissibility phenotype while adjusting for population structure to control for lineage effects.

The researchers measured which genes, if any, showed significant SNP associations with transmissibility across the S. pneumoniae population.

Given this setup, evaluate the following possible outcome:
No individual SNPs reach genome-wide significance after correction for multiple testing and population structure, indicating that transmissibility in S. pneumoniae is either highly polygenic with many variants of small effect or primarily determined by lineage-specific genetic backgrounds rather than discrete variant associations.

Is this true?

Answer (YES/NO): NO